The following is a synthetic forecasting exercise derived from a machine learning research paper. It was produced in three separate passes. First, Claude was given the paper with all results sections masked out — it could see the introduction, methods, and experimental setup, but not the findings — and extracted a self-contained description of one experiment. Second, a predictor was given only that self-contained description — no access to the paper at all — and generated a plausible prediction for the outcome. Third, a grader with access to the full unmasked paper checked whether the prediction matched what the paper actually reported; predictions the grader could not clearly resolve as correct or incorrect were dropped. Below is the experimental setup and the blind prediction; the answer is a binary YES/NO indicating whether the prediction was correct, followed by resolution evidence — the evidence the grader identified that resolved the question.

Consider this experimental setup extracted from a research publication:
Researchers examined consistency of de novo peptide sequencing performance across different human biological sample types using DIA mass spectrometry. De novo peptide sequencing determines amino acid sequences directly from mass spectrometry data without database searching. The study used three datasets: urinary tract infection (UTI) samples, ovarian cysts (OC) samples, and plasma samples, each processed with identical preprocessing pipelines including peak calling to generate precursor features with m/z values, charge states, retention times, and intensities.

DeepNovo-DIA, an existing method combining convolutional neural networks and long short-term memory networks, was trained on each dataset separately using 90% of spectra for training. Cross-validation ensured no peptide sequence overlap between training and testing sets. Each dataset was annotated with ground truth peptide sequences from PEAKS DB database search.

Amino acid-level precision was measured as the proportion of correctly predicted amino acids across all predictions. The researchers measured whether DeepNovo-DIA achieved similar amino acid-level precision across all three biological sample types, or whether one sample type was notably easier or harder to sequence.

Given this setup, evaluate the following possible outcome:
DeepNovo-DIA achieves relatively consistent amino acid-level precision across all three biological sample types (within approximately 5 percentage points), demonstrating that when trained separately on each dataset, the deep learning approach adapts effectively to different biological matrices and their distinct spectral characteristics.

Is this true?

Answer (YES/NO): NO